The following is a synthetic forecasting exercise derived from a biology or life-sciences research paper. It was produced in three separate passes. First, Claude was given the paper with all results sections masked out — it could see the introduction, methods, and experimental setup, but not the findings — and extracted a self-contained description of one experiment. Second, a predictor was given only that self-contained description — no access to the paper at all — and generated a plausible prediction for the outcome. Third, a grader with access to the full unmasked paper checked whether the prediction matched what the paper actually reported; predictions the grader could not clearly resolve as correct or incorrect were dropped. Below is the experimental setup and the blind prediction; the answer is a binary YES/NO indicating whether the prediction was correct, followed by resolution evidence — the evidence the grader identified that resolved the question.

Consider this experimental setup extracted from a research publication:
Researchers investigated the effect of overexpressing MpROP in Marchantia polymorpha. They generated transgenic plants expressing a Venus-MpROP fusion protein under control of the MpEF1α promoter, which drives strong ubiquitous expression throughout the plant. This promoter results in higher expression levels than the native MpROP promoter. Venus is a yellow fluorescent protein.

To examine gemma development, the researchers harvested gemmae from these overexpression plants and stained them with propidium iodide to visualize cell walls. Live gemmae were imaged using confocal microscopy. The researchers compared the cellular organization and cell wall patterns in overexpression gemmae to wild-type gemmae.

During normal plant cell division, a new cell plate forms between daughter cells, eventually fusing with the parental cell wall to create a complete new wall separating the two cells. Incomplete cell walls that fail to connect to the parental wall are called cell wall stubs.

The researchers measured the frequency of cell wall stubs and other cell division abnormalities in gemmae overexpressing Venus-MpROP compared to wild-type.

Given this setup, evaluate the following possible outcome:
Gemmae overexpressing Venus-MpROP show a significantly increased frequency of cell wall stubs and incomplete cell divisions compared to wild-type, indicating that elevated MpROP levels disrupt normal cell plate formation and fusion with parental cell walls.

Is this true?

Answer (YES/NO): YES